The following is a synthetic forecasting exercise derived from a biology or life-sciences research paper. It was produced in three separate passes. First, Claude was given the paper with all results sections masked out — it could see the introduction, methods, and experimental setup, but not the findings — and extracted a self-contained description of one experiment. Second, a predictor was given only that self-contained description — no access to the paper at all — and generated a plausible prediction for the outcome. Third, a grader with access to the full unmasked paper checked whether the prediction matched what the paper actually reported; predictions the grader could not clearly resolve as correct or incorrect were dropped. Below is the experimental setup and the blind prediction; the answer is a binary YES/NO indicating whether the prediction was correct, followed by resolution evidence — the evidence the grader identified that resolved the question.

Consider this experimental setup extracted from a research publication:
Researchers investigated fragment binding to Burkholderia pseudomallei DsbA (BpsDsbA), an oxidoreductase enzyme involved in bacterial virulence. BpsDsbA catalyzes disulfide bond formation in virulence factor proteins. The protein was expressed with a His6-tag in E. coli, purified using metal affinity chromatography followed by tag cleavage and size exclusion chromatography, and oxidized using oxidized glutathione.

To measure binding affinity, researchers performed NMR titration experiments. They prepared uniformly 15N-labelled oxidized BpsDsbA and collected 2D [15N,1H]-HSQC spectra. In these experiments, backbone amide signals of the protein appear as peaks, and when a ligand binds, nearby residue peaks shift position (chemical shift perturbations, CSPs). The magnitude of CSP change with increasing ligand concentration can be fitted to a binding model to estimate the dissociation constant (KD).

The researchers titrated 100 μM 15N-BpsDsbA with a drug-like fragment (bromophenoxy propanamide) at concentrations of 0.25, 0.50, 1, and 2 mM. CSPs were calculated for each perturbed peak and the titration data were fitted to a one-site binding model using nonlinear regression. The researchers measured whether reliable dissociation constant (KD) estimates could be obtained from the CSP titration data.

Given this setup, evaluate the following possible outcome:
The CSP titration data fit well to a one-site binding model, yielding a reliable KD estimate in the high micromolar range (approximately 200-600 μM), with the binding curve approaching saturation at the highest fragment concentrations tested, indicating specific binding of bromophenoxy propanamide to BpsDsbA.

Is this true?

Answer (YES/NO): NO